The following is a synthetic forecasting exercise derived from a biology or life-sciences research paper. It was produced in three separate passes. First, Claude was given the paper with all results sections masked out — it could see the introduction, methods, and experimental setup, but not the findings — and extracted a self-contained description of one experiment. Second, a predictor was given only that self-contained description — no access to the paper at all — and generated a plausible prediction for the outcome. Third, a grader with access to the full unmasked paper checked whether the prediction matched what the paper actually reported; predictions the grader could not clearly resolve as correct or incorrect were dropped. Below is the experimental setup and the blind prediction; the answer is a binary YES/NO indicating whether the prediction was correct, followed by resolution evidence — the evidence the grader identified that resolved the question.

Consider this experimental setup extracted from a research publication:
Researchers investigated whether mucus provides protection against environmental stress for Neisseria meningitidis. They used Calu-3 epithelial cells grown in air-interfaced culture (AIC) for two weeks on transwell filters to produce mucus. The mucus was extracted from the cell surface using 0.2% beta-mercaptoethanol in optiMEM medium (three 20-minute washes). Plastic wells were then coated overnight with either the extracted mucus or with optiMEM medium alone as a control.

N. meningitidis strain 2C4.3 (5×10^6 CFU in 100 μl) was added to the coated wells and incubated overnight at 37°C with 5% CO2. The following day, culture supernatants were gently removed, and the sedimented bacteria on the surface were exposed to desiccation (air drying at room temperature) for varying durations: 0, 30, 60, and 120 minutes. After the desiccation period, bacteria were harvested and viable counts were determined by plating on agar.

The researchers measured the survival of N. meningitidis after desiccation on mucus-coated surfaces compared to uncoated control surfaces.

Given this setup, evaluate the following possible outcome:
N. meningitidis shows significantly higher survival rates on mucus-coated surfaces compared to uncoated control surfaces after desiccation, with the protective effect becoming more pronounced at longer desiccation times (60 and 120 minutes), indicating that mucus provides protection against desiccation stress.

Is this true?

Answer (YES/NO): YES